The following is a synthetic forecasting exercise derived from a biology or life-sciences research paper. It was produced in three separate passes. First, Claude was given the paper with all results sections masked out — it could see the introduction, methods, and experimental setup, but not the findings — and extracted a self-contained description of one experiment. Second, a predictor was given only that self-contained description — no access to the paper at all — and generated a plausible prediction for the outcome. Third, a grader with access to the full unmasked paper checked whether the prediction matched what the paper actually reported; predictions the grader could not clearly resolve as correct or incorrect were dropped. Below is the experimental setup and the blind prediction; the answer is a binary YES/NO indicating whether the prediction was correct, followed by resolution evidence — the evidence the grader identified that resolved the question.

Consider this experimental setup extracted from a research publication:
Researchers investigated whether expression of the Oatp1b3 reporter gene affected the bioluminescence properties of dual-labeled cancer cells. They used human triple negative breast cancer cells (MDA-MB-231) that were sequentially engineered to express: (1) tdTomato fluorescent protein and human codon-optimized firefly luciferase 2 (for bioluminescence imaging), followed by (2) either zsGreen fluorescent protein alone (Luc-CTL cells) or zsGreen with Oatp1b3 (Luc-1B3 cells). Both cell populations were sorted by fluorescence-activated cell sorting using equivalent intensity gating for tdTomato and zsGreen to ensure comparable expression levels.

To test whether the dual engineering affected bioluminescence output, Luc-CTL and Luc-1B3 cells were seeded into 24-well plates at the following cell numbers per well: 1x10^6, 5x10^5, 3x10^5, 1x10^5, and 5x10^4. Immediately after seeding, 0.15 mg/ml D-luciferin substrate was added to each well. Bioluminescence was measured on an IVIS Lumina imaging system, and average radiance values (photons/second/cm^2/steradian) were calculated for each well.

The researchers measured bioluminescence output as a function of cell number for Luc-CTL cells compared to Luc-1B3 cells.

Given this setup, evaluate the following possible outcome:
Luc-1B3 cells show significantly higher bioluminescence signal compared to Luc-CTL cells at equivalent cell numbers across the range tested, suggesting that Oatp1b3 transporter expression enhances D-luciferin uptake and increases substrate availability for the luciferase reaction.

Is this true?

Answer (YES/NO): NO